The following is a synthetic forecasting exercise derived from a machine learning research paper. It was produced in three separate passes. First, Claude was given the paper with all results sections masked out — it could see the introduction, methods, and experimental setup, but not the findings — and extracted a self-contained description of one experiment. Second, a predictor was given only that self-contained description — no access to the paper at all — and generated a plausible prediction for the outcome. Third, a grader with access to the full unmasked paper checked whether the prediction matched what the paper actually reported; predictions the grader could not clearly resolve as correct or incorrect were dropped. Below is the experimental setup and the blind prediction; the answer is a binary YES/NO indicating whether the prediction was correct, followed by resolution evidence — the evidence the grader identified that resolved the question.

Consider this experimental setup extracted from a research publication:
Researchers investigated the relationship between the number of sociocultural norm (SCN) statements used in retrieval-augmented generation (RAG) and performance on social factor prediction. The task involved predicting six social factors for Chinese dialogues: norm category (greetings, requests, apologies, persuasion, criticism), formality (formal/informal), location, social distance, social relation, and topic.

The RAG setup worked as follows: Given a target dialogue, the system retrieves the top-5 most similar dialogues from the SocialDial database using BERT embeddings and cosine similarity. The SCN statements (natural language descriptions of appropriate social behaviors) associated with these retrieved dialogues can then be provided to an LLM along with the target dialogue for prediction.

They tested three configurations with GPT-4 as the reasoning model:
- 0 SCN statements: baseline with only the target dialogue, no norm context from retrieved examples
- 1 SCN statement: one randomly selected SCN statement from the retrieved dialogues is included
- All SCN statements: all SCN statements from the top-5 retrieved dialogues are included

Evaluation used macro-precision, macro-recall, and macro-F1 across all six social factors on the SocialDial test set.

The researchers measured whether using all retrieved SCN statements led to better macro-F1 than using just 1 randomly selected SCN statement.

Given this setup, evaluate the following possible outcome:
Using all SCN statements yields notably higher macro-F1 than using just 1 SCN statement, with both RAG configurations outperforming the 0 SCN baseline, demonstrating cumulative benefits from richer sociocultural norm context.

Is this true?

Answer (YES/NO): NO